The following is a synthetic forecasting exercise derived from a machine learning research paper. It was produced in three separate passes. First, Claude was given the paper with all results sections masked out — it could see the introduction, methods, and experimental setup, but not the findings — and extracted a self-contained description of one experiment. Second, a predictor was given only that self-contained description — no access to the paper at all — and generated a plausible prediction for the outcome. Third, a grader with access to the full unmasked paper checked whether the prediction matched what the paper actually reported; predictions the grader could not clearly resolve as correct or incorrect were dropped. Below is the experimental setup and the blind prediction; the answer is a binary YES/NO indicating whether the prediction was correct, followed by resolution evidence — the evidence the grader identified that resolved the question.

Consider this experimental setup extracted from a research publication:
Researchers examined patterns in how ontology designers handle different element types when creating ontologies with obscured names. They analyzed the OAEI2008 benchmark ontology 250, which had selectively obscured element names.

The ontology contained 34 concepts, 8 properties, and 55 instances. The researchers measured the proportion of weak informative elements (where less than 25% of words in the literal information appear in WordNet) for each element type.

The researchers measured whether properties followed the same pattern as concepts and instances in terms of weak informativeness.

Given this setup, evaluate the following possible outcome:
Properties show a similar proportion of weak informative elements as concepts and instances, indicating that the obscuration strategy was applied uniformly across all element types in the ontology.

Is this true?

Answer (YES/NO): NO